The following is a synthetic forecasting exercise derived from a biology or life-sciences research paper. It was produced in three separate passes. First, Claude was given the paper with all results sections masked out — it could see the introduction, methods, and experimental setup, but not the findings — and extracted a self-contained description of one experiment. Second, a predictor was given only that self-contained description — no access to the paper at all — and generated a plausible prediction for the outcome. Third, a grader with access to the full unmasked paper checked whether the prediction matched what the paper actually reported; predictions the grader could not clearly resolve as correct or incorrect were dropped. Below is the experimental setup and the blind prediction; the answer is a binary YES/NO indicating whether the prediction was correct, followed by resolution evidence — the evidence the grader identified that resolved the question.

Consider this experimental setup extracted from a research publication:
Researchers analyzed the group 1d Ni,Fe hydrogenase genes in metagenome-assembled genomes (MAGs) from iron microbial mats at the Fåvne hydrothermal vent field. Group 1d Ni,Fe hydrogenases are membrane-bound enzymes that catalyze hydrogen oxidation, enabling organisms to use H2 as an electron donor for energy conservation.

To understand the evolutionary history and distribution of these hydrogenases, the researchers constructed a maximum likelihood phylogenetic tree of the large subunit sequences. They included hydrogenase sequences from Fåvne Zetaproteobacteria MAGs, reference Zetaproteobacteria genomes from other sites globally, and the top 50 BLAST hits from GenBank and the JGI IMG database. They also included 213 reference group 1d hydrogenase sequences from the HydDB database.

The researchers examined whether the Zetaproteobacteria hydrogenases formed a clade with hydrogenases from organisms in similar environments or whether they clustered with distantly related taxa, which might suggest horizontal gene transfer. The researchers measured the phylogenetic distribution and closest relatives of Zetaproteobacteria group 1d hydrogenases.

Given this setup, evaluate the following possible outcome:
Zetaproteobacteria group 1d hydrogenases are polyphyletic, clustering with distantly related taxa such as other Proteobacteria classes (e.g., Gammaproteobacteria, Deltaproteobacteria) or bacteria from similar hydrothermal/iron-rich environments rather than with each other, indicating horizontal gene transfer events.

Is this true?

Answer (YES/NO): NO